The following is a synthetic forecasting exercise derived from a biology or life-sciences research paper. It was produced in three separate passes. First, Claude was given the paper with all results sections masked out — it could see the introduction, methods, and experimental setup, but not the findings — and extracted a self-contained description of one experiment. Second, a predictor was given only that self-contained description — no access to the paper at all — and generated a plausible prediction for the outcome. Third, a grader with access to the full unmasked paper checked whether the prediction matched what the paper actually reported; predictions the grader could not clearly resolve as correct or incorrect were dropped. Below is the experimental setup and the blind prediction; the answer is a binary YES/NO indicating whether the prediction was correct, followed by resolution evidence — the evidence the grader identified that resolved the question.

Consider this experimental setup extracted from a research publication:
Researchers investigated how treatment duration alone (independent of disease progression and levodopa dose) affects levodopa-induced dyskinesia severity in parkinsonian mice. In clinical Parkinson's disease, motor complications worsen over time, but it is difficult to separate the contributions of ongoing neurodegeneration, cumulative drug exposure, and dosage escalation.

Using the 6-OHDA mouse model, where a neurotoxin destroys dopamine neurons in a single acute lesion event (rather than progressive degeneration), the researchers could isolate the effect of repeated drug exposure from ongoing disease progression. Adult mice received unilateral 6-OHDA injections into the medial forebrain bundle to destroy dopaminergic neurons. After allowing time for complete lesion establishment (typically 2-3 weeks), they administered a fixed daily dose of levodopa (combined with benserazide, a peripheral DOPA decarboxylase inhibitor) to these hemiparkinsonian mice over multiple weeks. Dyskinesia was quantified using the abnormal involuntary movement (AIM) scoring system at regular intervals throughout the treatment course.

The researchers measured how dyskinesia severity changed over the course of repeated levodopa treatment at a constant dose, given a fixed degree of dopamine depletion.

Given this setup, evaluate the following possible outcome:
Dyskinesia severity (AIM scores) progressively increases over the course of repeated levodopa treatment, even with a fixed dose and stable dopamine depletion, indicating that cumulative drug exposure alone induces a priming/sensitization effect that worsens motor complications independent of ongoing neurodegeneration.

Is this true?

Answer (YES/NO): NO